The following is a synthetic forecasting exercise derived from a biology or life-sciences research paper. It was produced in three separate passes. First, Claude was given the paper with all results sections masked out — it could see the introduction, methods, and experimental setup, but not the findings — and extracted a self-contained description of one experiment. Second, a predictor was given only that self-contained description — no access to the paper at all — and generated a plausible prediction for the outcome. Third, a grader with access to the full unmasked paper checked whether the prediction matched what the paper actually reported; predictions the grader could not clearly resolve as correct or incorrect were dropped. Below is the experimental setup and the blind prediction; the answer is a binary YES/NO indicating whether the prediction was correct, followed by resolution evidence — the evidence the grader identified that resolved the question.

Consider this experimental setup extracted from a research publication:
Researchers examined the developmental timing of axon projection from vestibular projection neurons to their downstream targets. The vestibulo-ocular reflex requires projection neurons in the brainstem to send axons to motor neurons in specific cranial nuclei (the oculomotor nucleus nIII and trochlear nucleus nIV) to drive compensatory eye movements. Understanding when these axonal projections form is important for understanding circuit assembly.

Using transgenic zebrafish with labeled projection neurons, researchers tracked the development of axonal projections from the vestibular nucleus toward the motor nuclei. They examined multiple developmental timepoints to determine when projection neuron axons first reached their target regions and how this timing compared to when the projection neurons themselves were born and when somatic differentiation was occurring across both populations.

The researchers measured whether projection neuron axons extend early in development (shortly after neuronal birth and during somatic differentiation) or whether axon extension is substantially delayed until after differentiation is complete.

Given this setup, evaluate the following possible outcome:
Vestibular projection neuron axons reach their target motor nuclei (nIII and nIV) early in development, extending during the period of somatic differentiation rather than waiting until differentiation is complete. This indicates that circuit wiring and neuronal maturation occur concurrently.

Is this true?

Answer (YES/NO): YES